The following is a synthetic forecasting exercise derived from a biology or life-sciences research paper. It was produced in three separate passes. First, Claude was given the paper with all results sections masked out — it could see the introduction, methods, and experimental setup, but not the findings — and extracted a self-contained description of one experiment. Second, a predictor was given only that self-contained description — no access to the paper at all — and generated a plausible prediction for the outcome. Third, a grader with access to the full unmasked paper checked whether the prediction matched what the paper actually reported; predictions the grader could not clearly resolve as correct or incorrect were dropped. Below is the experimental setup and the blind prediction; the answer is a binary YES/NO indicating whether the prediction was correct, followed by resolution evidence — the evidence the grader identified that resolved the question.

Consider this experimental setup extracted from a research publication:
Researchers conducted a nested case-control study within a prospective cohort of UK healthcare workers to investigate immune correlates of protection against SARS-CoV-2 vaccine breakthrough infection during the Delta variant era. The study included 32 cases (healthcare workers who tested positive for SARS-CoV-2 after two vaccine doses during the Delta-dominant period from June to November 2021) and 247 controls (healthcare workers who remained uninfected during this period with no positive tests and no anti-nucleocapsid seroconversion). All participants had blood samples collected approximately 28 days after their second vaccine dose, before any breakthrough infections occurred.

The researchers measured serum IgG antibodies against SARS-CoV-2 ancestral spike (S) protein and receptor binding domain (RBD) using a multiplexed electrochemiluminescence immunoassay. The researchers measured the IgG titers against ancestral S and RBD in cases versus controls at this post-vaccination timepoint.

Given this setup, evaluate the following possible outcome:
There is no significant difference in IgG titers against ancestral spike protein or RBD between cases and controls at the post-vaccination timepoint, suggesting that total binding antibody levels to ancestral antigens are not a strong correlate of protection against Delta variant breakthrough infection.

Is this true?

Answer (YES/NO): NO